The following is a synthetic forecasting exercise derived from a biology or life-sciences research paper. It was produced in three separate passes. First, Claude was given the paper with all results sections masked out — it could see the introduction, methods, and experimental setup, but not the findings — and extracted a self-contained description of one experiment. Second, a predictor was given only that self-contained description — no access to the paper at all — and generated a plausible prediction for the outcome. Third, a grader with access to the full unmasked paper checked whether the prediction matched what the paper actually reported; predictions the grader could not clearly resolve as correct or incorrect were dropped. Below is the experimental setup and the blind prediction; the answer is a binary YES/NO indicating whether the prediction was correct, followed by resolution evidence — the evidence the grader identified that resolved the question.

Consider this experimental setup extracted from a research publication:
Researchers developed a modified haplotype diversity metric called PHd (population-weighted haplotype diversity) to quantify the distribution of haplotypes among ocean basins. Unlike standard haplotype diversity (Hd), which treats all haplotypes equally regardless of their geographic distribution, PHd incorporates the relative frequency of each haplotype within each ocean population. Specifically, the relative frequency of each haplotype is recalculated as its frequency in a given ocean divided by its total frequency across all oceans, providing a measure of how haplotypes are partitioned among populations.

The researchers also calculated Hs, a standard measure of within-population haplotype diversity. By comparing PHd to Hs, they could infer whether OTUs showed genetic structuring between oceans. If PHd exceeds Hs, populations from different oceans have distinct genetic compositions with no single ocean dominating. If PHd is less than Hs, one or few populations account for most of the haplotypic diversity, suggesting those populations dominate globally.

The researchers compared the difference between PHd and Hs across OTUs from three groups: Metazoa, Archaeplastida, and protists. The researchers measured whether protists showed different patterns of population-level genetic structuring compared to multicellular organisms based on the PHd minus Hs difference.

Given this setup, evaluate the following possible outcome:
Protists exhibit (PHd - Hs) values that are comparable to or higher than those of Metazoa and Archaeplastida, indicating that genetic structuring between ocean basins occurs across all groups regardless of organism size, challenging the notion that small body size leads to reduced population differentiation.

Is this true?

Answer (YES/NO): YES